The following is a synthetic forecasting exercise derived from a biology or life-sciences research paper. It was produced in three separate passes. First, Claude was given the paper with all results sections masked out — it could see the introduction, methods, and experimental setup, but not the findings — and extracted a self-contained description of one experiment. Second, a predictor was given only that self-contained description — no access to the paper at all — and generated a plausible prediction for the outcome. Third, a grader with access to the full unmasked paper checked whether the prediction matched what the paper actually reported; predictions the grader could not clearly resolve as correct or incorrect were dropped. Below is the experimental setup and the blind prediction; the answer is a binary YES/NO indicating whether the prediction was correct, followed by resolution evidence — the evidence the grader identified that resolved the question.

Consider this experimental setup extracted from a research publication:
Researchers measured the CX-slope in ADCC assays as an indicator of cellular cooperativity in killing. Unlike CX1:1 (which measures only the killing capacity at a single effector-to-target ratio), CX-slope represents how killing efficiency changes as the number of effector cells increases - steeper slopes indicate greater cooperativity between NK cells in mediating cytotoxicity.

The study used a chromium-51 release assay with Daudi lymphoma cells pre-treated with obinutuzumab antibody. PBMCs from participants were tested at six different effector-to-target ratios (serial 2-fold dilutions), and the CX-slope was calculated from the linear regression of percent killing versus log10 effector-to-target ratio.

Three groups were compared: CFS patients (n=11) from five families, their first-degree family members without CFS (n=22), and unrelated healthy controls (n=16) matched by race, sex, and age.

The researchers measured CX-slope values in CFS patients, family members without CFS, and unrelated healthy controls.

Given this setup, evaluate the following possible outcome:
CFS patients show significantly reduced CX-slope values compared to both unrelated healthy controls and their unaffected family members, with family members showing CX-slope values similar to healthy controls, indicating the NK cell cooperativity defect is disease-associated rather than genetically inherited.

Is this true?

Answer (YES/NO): NO